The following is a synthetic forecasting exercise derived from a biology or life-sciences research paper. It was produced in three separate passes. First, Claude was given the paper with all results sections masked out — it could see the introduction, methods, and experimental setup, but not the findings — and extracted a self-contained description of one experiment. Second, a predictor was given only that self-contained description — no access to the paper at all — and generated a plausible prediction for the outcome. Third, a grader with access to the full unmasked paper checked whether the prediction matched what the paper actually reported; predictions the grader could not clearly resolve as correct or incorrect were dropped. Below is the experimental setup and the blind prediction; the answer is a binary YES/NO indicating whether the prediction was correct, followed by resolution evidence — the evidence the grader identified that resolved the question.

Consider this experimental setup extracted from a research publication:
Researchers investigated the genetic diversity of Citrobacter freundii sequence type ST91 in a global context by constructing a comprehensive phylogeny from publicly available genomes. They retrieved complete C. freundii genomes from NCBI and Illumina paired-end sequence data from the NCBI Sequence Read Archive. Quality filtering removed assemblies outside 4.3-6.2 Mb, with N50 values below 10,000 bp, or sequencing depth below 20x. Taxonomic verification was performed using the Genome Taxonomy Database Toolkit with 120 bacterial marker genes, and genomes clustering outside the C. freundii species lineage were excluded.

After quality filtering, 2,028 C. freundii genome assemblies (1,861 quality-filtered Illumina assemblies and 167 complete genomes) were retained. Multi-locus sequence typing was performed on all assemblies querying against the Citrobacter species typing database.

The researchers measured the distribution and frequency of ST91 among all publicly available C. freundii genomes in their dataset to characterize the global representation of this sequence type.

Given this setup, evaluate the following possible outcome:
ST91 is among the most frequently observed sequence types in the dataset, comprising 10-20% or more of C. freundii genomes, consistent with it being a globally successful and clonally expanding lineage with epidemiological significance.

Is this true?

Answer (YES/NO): NO